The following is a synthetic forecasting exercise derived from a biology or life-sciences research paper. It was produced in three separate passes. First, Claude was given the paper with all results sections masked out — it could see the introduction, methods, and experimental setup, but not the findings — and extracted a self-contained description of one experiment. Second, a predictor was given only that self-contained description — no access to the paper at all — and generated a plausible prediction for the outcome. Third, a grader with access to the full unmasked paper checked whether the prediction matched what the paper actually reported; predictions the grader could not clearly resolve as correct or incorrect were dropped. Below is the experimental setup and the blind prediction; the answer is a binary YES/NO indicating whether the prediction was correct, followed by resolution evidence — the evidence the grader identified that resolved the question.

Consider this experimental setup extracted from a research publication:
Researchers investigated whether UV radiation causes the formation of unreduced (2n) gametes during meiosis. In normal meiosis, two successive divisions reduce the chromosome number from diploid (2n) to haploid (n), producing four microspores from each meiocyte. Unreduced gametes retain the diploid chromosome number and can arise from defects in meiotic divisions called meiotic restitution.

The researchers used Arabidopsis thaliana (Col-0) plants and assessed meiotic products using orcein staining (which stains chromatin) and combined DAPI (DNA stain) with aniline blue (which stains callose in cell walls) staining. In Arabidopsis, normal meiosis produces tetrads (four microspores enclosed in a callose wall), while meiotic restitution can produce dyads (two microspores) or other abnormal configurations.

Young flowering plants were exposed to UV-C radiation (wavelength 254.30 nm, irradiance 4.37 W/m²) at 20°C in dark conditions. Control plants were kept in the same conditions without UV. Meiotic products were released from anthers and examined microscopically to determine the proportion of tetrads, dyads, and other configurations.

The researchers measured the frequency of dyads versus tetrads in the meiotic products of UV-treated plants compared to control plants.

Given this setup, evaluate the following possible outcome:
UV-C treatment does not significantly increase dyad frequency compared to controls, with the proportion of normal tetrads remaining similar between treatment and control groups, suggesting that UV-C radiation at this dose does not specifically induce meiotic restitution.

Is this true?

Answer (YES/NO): NO